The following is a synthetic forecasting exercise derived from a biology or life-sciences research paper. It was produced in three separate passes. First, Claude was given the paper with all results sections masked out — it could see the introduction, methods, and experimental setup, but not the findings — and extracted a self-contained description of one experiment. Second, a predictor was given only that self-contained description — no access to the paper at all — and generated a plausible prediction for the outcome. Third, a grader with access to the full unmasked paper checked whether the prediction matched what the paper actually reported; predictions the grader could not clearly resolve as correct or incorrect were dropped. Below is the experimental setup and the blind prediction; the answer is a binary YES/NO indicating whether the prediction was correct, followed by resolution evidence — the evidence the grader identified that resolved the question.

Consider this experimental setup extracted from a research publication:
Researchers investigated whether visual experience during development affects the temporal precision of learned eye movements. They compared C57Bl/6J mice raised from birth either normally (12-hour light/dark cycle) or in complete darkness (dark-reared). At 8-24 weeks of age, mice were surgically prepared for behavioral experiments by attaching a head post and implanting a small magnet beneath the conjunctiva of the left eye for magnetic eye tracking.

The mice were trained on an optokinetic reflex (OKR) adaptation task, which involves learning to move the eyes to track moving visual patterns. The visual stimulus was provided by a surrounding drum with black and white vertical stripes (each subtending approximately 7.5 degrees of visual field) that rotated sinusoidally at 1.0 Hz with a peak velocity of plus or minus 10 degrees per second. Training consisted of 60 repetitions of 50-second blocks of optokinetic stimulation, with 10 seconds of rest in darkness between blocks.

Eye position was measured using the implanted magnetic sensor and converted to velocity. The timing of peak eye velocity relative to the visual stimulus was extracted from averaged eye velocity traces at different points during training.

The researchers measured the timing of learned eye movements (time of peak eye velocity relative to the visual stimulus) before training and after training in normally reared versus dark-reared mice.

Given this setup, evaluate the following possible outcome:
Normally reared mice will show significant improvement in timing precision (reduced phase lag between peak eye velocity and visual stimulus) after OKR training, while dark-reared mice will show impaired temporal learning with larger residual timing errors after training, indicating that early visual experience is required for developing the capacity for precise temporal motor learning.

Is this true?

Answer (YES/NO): YES